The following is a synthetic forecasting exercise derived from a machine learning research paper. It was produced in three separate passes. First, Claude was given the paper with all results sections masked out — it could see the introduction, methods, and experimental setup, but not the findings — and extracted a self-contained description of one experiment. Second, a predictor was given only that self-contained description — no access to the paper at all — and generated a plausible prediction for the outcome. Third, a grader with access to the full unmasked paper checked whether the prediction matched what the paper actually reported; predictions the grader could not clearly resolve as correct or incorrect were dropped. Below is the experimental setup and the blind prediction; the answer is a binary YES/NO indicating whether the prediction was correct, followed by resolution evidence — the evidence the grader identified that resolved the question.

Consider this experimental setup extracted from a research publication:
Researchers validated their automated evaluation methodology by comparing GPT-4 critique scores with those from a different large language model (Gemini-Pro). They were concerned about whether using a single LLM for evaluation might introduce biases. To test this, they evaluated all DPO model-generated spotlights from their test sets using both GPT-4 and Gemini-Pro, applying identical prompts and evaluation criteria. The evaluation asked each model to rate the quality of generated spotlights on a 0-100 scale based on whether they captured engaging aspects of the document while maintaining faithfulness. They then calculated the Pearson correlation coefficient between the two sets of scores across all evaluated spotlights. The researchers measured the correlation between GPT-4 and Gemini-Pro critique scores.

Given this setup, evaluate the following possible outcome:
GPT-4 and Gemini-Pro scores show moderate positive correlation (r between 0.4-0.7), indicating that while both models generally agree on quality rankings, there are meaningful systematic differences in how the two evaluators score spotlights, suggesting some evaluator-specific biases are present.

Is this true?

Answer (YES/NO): NO